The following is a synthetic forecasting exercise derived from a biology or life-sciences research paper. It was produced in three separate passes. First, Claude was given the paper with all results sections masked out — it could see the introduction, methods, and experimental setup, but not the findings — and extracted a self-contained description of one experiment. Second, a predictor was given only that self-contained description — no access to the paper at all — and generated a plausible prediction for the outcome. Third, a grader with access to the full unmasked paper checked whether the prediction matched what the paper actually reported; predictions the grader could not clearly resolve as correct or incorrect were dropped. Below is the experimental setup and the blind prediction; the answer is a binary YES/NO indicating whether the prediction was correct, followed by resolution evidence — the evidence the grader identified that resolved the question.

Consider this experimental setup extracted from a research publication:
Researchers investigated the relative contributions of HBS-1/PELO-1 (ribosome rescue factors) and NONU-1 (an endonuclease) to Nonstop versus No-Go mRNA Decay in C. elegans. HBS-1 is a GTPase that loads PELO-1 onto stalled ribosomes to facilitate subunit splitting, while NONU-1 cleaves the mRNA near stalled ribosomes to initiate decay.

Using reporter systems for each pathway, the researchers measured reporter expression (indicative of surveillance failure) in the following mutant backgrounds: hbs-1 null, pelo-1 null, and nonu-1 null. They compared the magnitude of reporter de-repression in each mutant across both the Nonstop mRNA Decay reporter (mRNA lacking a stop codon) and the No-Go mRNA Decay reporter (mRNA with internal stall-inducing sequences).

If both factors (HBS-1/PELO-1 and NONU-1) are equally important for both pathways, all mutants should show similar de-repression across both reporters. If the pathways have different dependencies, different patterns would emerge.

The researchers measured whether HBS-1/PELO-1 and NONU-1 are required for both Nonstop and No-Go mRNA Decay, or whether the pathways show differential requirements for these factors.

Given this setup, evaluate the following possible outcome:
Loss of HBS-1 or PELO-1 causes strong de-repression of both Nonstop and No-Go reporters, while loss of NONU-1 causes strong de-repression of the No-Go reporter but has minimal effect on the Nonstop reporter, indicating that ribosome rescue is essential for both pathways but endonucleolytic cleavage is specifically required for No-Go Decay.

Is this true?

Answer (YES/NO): NO